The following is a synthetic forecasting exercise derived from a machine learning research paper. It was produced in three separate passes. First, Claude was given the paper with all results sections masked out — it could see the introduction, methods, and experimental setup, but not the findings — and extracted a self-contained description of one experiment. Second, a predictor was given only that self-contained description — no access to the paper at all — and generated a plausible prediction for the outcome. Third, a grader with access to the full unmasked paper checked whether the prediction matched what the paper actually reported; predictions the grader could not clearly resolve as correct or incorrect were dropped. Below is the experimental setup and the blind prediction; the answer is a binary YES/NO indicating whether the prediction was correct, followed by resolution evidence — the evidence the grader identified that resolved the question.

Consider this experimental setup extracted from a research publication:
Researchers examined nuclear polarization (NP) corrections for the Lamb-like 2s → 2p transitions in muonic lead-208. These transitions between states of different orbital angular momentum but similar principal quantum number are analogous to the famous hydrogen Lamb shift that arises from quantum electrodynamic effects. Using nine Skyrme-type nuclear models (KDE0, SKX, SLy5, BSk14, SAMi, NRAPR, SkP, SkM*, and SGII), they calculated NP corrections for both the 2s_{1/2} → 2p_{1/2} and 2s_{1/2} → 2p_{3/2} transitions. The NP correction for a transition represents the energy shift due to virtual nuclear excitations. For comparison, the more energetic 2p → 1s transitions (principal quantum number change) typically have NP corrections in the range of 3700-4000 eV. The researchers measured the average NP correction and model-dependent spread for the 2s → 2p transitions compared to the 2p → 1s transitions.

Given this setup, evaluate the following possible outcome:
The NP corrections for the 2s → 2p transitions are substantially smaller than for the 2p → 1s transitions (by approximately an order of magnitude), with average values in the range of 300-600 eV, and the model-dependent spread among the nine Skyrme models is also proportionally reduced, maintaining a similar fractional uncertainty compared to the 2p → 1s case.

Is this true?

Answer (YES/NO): NO